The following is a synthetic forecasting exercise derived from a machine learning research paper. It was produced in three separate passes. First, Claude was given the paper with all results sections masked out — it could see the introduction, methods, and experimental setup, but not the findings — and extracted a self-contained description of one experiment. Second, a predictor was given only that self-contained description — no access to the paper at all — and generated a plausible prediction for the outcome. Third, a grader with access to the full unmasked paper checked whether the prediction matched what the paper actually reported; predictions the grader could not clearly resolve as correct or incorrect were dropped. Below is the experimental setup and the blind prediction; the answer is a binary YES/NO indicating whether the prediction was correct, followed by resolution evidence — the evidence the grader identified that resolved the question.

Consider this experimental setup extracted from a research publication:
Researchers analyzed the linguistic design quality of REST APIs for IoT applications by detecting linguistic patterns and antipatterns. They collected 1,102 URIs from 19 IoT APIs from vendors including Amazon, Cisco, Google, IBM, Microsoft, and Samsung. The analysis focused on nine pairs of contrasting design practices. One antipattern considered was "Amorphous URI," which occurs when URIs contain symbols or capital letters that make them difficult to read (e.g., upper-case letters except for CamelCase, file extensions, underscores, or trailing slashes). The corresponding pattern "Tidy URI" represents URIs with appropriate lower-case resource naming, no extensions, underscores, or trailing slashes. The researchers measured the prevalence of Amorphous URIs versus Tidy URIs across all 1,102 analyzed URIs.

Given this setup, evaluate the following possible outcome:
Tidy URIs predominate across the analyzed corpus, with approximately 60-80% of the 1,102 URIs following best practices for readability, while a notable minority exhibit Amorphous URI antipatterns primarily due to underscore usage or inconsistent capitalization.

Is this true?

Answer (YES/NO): NO